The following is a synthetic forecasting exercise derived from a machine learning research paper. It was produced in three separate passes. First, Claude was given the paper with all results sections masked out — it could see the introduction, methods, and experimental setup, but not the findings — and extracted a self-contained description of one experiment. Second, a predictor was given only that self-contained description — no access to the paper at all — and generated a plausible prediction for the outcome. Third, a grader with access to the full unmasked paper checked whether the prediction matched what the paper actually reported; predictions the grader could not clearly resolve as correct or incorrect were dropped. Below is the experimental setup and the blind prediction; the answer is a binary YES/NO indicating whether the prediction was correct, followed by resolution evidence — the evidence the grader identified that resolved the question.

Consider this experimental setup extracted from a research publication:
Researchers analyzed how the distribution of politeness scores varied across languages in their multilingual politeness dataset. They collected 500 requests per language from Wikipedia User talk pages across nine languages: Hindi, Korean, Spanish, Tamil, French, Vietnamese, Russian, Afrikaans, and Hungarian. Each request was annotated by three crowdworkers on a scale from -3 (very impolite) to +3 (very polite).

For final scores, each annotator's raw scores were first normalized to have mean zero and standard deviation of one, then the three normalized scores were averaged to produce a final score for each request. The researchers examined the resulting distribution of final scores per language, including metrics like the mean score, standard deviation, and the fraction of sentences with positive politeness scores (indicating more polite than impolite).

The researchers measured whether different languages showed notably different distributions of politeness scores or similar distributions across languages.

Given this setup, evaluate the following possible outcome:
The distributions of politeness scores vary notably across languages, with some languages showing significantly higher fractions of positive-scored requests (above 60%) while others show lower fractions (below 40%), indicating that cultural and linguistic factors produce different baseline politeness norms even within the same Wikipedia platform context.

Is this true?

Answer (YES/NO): NO